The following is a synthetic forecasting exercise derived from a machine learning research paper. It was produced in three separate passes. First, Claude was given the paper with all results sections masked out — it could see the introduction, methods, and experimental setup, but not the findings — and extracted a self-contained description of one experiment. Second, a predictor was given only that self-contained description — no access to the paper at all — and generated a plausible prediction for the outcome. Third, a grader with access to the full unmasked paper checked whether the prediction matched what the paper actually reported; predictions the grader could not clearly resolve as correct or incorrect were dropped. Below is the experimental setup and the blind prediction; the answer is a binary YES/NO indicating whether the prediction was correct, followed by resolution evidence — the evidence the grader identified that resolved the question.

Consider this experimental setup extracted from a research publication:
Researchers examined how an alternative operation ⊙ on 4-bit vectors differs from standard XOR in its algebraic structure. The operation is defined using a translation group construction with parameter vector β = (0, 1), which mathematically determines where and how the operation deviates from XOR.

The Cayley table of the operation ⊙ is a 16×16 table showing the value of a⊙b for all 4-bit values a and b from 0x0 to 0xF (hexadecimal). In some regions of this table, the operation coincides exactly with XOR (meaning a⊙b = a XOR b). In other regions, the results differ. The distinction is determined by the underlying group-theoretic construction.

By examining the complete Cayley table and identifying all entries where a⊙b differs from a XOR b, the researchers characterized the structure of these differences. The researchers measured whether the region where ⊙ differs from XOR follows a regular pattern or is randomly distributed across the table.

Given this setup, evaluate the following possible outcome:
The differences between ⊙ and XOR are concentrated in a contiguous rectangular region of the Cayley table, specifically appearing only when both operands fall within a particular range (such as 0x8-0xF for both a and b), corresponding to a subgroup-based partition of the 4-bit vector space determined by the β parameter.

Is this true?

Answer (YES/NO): NO